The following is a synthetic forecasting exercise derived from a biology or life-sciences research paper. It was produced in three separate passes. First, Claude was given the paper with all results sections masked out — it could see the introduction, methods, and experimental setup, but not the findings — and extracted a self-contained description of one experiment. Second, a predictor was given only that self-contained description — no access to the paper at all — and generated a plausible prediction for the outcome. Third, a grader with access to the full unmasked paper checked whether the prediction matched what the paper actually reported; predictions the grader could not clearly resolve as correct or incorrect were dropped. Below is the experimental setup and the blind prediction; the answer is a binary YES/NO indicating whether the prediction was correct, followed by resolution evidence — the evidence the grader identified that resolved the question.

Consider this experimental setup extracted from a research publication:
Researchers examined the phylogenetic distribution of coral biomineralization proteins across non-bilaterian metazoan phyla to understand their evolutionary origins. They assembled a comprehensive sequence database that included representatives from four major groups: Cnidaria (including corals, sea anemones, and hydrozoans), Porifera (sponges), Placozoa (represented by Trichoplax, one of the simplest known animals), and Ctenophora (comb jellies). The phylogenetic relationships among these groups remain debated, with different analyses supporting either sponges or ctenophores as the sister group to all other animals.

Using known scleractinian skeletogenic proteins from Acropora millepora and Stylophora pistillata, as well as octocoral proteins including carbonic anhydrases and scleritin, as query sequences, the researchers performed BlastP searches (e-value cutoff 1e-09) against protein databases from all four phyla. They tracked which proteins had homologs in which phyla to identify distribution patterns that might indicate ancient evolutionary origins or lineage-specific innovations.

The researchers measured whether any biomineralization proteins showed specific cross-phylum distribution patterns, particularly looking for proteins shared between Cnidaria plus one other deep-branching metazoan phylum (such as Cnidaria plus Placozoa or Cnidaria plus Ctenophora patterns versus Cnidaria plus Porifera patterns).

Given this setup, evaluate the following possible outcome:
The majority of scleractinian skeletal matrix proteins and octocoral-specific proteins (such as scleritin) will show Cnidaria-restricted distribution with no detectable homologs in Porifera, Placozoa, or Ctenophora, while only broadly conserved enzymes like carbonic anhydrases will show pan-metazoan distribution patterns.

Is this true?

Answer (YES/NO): NO